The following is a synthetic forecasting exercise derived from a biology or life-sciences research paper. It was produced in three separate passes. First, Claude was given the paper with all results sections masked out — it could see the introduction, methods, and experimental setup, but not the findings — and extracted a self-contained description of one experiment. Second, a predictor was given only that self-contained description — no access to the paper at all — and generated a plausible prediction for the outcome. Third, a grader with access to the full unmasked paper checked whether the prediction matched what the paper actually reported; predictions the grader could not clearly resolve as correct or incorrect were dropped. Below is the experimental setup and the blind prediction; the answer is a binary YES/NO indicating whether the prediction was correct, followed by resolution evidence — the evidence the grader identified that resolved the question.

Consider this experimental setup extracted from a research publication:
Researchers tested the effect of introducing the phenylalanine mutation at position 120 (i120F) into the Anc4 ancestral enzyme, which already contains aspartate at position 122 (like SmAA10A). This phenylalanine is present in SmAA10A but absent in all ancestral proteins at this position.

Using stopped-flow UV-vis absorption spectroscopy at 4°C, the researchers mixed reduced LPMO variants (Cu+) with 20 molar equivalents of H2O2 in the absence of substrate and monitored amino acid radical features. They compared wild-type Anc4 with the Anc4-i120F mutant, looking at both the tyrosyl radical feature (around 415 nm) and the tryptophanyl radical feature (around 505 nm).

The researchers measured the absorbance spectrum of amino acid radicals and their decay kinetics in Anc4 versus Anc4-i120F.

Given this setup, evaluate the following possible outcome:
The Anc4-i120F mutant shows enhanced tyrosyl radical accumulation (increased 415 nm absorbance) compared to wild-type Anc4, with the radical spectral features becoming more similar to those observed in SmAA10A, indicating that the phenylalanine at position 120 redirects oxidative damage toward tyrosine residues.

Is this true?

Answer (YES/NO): NO